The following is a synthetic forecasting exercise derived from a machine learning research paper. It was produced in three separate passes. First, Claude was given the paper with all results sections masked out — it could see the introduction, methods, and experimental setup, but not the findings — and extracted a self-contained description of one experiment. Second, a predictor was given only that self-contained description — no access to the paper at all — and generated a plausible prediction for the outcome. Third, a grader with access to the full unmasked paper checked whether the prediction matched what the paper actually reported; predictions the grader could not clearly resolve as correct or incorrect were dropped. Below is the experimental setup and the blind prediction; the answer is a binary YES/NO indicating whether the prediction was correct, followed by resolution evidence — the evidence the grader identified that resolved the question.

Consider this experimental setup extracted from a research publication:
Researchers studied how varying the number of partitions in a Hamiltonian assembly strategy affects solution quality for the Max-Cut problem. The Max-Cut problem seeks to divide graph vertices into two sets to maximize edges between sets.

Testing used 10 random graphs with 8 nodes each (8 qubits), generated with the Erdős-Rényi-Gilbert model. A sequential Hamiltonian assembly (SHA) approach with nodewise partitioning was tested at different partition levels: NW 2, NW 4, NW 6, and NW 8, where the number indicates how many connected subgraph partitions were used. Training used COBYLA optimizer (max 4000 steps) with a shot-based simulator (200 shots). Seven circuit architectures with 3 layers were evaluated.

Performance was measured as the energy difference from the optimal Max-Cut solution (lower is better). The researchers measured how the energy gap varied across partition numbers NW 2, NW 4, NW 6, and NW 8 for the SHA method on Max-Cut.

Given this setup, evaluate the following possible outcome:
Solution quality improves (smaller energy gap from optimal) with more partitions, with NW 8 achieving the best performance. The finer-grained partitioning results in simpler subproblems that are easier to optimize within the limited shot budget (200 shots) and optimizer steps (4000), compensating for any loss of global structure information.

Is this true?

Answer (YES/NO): NO